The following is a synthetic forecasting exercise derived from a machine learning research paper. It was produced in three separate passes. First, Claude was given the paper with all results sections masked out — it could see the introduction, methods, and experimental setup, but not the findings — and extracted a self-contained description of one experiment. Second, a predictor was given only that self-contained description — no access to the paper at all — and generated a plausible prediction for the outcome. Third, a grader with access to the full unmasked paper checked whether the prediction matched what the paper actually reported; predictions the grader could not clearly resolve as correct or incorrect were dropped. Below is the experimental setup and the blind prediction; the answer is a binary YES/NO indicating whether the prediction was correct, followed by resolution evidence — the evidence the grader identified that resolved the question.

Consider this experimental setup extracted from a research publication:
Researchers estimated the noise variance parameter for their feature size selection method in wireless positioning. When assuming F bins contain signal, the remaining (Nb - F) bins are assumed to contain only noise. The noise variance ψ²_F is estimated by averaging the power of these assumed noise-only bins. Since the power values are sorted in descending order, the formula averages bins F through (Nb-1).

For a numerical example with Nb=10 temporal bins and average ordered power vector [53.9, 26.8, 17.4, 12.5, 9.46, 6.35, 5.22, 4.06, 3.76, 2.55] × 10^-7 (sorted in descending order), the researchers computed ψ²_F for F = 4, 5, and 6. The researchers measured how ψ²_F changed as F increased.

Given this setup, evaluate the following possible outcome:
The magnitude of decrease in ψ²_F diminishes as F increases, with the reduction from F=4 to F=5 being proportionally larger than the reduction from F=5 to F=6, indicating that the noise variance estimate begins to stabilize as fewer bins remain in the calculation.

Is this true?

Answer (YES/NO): YES